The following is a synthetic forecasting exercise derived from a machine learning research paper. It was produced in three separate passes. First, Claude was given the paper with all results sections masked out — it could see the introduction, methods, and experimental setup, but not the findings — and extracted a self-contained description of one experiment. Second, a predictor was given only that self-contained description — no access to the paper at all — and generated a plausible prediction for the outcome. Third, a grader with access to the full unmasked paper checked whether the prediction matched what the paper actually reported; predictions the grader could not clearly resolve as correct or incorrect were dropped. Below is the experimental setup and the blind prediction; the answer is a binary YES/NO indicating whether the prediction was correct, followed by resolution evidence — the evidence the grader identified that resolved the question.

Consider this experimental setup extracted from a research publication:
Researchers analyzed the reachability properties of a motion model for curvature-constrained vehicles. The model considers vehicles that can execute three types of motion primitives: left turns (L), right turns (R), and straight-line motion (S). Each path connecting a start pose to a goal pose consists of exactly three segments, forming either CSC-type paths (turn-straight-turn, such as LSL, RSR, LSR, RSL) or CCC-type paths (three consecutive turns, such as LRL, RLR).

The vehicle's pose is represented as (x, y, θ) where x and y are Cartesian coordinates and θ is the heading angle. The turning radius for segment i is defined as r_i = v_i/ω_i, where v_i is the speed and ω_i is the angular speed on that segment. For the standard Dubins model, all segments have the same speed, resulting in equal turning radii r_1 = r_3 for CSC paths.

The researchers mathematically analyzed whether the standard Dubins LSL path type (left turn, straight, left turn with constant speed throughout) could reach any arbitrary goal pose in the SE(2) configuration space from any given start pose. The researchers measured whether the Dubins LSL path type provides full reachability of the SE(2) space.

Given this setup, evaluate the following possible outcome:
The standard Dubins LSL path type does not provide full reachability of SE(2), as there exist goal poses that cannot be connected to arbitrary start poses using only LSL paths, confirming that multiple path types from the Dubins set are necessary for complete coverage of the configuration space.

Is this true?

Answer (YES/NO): NO